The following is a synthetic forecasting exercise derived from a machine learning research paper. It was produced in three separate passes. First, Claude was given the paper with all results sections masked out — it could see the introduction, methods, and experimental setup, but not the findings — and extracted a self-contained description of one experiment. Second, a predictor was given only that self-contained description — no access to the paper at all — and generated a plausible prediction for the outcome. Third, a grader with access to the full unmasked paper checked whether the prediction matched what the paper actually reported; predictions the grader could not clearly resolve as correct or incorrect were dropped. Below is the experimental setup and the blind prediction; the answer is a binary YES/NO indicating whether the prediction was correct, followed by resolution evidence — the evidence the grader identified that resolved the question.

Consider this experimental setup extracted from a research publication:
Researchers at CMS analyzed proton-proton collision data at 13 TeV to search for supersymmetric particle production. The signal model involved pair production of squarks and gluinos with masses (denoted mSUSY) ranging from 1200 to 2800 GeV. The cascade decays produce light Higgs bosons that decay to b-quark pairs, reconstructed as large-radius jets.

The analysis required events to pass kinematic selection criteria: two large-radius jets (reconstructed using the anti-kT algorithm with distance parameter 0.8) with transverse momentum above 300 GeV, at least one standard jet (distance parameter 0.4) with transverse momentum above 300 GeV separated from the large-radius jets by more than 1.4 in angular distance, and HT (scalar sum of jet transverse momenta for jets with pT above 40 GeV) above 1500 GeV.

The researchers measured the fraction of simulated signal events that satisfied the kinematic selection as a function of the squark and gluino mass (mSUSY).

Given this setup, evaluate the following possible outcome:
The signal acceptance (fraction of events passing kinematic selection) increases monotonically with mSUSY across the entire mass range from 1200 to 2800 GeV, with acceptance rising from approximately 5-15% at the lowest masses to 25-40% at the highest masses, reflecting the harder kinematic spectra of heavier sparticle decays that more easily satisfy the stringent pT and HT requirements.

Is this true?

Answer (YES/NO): NO